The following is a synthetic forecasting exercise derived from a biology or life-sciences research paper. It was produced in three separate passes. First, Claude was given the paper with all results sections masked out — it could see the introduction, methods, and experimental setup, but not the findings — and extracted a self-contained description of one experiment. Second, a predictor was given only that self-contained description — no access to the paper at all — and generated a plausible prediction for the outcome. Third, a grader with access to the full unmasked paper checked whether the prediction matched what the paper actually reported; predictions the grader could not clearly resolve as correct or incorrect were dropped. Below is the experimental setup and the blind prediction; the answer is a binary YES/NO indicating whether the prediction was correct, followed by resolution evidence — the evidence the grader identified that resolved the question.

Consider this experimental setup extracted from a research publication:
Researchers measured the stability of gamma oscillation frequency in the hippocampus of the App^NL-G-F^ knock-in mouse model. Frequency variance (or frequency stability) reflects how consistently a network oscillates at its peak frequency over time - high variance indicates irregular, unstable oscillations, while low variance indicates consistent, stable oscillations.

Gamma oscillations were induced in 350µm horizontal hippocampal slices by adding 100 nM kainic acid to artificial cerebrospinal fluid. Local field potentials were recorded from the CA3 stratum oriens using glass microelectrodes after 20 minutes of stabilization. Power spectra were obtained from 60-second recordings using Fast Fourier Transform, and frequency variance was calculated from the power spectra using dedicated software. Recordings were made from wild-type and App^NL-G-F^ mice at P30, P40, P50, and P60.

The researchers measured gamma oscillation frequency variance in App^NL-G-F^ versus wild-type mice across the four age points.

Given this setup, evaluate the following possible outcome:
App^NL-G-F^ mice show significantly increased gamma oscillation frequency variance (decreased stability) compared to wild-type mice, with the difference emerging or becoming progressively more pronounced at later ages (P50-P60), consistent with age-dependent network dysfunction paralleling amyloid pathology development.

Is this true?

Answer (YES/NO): NO